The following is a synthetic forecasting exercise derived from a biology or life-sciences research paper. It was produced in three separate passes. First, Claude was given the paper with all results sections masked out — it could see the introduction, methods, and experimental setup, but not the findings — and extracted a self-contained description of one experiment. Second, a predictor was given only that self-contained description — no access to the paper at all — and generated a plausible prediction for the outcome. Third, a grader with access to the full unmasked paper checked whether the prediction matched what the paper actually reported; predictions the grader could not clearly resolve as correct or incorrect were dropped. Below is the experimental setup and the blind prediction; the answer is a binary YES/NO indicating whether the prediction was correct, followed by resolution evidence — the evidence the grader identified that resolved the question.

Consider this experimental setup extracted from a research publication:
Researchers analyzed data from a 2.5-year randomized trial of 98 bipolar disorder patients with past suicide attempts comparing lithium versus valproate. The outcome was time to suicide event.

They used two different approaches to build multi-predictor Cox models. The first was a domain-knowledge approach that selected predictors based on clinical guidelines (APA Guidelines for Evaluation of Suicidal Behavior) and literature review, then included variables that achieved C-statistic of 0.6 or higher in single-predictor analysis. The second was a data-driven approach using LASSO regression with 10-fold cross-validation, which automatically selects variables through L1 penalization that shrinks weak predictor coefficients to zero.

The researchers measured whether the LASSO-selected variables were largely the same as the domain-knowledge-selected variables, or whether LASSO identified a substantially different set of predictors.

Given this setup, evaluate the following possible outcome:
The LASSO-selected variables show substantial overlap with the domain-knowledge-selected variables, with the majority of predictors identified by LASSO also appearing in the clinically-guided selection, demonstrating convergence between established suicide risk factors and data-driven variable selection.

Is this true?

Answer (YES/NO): YES